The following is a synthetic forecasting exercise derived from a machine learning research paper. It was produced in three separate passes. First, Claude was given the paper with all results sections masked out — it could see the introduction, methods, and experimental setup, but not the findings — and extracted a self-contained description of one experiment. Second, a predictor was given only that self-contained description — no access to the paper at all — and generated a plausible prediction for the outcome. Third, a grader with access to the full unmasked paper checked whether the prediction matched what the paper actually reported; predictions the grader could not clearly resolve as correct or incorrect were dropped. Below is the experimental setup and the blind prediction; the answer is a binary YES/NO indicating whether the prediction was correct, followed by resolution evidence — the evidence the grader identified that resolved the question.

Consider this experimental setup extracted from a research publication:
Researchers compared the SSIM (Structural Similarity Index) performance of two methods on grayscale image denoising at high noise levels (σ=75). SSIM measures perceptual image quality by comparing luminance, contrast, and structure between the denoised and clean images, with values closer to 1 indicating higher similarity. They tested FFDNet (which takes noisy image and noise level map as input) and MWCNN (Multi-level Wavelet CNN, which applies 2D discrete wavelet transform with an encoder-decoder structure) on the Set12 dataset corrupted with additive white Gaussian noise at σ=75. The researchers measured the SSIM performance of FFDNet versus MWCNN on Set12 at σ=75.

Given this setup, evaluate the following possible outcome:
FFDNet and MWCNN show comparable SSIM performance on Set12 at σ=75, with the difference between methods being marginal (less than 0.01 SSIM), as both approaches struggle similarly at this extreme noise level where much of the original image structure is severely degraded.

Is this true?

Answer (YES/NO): NO